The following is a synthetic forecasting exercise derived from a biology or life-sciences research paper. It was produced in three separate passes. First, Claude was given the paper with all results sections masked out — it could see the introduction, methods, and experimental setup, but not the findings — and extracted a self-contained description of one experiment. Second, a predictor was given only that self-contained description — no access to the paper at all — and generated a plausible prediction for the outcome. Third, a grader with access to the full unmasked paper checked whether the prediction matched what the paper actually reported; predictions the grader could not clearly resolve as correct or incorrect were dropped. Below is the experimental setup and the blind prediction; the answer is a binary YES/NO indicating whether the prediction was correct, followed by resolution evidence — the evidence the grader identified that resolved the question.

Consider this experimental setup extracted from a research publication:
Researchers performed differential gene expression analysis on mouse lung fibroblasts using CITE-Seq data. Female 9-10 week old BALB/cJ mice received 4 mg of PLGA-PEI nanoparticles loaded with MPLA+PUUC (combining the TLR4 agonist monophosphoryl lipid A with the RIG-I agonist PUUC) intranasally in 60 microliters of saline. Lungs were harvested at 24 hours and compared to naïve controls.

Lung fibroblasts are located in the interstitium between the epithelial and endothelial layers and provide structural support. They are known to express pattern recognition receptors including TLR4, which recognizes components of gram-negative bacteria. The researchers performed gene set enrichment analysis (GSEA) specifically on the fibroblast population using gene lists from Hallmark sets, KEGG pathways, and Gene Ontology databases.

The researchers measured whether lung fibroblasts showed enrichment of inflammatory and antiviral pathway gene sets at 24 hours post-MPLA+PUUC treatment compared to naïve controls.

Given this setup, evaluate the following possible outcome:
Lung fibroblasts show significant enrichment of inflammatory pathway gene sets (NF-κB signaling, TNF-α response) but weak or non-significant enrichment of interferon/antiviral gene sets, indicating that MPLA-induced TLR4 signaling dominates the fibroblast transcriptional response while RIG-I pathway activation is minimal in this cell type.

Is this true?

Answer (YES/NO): NO